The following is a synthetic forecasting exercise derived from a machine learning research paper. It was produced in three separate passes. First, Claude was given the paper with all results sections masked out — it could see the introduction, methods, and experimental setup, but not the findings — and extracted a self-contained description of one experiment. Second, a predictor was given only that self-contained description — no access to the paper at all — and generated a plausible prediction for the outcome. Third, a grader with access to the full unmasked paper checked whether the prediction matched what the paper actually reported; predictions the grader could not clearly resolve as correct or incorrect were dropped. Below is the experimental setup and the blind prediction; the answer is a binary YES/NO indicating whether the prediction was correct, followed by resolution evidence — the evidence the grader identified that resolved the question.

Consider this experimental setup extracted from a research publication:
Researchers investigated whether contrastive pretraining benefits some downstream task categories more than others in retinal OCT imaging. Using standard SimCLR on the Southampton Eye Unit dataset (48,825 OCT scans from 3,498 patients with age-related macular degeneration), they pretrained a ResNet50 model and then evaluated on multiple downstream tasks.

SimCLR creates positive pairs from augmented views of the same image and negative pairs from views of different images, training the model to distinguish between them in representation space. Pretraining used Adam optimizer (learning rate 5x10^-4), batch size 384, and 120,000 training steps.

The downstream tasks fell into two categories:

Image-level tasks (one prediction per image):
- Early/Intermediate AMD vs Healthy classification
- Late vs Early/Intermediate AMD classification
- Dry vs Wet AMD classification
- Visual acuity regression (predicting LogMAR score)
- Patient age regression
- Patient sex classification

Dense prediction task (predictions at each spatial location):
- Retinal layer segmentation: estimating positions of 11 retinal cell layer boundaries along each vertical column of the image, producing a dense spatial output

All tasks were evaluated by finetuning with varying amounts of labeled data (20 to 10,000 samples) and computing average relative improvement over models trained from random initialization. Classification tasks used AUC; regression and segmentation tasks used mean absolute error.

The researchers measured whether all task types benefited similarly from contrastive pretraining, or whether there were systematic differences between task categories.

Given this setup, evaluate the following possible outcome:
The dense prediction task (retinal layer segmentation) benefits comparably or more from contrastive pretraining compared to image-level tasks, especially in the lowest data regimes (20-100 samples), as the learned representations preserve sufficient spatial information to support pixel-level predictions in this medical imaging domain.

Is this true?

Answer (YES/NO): NO